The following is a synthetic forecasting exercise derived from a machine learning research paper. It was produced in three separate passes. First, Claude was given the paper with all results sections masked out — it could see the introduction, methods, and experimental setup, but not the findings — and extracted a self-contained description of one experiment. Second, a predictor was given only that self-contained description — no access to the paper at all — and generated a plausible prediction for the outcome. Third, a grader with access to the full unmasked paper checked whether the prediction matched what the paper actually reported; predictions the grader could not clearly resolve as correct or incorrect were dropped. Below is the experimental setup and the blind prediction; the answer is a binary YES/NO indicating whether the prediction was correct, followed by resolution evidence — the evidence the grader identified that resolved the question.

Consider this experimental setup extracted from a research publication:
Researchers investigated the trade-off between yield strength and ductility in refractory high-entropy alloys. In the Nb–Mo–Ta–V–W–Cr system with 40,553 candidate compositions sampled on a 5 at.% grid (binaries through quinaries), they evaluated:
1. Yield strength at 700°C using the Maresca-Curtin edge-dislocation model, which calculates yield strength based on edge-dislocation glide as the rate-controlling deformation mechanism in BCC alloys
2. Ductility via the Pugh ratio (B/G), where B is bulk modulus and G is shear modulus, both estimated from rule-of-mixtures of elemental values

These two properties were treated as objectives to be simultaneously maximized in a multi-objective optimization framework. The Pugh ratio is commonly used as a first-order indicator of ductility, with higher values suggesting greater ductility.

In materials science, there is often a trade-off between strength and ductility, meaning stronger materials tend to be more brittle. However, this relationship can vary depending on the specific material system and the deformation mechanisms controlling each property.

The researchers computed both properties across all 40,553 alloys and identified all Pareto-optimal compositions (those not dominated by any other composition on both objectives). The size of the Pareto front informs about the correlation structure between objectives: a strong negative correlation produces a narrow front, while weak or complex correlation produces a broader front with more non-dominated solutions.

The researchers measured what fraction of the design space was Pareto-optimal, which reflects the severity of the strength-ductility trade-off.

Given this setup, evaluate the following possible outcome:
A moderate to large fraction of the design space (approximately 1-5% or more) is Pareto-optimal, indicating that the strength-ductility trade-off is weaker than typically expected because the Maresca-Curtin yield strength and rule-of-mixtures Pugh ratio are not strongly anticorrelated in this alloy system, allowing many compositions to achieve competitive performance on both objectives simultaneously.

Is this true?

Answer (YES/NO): NO